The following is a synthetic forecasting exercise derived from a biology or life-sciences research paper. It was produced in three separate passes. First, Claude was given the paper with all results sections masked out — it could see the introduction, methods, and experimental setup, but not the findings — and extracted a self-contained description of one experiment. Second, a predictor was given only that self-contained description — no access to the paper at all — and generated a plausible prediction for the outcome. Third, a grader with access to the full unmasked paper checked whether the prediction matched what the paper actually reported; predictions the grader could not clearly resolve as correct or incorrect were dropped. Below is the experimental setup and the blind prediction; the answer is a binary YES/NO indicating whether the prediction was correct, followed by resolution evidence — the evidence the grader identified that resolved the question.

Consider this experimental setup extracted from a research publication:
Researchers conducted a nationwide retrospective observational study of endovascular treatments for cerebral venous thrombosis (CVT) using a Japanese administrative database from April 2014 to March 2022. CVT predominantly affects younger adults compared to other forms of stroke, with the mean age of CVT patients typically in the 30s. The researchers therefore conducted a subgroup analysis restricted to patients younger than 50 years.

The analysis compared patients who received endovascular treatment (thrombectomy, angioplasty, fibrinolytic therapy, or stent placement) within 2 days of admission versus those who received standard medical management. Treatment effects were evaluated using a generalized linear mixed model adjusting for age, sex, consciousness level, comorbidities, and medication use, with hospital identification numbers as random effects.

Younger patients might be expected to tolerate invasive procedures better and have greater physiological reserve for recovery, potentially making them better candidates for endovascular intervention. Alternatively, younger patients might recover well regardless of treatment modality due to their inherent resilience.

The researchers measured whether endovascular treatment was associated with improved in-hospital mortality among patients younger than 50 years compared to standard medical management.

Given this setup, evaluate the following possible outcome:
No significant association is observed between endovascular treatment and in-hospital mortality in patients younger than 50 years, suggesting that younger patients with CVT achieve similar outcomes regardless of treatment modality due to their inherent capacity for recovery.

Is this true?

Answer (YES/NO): YES